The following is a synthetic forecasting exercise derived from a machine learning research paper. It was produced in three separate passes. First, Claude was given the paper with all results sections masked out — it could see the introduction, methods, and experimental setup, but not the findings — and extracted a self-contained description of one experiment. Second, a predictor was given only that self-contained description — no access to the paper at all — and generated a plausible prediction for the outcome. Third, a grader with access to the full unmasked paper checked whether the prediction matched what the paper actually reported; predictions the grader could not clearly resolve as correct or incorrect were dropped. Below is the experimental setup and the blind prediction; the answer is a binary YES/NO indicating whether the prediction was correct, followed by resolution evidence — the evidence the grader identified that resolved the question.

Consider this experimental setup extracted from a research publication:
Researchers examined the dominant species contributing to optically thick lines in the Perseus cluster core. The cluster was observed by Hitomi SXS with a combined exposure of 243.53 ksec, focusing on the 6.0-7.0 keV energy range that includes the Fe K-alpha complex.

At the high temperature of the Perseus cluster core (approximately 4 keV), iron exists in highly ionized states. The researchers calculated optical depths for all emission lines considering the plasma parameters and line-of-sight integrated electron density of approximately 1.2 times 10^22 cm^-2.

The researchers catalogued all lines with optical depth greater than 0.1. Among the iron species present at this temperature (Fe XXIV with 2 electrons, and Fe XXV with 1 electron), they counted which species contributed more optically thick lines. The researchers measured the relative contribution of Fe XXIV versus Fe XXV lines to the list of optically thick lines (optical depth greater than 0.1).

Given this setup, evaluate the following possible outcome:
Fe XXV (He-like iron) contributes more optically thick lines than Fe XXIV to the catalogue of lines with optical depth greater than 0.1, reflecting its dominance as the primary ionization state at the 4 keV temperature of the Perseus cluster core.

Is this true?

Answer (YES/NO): NO